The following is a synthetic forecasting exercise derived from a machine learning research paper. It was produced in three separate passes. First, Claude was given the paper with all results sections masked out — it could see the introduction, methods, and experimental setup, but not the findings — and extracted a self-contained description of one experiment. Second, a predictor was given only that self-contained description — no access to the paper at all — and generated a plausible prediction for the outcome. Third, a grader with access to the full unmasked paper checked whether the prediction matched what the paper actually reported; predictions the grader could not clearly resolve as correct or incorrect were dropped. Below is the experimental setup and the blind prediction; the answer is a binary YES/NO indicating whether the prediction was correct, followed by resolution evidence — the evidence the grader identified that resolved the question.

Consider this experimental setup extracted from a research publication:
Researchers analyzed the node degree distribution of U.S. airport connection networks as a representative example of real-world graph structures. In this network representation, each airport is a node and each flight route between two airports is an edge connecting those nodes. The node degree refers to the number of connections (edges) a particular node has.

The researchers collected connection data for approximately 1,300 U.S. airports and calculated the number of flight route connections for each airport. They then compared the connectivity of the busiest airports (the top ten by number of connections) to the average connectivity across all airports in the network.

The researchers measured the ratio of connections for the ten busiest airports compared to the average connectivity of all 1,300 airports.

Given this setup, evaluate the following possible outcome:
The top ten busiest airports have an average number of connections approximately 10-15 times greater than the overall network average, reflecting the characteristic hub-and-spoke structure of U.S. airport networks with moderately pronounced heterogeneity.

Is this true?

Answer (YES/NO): YES